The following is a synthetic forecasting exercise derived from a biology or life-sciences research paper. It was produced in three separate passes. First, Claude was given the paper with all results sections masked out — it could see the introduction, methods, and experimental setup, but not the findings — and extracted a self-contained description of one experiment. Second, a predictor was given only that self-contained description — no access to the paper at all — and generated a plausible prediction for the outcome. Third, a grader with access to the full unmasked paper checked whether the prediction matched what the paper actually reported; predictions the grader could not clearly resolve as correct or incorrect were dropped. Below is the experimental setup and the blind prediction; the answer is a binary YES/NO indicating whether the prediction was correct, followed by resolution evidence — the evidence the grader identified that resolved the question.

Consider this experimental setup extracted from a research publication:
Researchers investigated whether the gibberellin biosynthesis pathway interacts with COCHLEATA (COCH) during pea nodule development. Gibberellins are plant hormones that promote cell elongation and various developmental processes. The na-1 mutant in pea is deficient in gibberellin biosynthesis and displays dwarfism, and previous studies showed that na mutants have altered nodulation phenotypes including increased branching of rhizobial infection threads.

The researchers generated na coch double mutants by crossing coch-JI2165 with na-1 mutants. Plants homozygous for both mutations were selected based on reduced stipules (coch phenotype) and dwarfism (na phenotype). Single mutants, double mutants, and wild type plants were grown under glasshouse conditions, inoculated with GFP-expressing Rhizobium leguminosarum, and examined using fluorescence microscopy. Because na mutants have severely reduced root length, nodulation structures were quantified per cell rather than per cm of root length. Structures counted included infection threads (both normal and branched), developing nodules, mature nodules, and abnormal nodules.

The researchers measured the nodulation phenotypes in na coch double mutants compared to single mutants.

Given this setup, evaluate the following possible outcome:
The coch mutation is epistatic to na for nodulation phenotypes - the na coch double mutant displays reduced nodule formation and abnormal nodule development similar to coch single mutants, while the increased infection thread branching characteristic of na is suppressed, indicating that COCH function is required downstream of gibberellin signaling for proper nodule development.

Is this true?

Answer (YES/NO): NO